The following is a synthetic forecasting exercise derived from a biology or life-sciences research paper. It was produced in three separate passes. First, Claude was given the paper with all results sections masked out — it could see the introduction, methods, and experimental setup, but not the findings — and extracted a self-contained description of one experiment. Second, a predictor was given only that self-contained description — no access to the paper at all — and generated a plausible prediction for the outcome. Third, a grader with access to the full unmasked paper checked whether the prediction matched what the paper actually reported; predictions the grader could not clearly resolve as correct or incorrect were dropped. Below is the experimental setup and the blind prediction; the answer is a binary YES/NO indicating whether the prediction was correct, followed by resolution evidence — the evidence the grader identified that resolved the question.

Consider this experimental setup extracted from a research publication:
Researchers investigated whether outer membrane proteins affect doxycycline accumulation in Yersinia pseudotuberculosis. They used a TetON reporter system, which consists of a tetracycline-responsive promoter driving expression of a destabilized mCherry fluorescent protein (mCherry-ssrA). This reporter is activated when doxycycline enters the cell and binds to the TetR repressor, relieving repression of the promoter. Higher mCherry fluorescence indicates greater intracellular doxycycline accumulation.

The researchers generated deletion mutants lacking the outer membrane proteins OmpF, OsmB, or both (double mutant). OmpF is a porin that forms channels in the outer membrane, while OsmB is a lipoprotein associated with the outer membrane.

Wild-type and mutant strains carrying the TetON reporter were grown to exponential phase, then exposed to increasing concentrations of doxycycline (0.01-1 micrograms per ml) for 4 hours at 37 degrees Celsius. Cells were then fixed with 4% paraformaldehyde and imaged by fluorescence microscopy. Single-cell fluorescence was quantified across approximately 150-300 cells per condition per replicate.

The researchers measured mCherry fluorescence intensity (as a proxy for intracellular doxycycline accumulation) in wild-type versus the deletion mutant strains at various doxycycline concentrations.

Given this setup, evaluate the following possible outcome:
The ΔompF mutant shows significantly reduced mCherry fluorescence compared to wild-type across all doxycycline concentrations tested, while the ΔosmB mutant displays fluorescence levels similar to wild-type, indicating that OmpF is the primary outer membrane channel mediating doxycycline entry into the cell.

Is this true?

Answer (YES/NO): NO